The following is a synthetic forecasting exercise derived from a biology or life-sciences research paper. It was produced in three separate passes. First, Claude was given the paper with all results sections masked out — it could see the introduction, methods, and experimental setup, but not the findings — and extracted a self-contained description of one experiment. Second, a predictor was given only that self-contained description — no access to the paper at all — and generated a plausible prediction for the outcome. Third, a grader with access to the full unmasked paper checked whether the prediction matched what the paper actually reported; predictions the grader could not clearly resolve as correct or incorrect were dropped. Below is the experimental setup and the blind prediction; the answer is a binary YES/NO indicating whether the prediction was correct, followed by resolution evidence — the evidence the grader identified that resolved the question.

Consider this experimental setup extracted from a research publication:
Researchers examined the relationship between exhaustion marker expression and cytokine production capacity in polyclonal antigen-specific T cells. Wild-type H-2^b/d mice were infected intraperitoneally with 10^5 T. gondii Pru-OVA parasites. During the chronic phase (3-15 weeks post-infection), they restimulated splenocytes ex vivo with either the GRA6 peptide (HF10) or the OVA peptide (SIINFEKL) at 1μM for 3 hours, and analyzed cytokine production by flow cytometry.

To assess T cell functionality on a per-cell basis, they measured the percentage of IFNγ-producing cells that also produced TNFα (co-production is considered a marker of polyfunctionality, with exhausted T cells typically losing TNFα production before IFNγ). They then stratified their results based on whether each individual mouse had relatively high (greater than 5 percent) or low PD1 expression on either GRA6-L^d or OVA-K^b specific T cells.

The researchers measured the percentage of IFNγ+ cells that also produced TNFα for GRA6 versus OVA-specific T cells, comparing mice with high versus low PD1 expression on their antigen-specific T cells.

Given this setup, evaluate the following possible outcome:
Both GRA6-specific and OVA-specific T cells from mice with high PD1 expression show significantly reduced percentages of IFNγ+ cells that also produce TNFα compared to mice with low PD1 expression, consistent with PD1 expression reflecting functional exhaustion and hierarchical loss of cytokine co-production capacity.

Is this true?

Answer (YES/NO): NO